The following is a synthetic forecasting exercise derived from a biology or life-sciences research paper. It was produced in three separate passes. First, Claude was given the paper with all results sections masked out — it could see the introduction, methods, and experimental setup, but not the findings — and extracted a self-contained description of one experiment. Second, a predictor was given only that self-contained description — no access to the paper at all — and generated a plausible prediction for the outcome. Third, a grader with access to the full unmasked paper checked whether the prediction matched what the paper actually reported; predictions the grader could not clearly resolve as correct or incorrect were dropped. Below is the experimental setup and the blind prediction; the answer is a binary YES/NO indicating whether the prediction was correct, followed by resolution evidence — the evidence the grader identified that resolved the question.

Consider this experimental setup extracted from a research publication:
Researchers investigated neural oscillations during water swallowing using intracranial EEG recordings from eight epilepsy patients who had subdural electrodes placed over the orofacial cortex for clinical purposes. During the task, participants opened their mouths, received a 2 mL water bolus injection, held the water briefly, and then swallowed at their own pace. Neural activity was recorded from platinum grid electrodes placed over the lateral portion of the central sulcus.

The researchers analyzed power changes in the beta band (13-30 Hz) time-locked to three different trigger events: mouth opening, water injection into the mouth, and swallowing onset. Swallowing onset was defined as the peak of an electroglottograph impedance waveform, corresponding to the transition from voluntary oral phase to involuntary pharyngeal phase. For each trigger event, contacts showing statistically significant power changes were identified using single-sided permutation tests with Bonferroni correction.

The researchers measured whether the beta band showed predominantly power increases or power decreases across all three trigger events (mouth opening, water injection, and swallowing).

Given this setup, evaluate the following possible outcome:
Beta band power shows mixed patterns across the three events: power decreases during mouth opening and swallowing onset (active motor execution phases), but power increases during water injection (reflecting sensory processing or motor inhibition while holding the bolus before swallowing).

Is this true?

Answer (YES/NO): NO